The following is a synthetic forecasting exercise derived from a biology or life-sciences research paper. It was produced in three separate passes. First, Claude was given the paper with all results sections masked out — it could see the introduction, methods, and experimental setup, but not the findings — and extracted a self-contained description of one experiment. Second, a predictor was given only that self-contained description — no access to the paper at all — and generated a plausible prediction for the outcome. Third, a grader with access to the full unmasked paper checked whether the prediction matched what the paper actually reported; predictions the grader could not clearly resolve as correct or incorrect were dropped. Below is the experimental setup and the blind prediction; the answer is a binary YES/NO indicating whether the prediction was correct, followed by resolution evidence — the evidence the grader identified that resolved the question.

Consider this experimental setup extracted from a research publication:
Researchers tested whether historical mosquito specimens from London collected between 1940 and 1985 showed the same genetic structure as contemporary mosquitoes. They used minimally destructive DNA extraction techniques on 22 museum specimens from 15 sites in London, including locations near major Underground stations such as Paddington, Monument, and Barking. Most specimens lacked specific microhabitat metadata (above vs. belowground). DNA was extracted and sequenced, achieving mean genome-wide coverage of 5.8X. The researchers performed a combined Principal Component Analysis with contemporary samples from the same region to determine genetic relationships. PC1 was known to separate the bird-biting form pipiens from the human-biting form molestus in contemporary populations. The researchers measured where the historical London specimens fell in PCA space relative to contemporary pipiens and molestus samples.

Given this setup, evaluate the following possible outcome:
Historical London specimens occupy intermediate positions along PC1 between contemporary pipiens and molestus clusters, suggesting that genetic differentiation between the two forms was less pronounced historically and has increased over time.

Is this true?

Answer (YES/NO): NO